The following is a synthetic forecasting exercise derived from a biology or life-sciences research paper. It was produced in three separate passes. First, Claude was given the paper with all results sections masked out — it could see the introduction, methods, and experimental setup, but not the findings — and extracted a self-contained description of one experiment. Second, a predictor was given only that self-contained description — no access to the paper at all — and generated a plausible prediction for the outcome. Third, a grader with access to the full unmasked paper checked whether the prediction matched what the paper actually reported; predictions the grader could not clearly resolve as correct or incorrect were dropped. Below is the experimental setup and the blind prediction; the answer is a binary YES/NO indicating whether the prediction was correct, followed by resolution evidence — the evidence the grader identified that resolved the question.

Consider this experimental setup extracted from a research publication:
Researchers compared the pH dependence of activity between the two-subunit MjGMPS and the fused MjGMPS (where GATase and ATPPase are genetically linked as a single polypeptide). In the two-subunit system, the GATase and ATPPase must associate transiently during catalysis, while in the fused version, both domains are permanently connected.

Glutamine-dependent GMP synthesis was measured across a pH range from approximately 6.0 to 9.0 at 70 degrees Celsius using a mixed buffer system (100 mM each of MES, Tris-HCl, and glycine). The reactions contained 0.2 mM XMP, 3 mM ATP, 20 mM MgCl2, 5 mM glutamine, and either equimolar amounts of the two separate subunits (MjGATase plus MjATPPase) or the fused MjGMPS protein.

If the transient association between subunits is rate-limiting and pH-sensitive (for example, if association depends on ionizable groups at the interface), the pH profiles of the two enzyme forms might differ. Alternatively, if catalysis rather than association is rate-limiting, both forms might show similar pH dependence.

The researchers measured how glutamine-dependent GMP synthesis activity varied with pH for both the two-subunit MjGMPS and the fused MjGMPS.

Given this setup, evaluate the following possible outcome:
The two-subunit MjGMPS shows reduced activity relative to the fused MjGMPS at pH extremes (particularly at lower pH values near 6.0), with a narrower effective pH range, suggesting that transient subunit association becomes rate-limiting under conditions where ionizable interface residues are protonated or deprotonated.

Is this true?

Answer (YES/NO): NO